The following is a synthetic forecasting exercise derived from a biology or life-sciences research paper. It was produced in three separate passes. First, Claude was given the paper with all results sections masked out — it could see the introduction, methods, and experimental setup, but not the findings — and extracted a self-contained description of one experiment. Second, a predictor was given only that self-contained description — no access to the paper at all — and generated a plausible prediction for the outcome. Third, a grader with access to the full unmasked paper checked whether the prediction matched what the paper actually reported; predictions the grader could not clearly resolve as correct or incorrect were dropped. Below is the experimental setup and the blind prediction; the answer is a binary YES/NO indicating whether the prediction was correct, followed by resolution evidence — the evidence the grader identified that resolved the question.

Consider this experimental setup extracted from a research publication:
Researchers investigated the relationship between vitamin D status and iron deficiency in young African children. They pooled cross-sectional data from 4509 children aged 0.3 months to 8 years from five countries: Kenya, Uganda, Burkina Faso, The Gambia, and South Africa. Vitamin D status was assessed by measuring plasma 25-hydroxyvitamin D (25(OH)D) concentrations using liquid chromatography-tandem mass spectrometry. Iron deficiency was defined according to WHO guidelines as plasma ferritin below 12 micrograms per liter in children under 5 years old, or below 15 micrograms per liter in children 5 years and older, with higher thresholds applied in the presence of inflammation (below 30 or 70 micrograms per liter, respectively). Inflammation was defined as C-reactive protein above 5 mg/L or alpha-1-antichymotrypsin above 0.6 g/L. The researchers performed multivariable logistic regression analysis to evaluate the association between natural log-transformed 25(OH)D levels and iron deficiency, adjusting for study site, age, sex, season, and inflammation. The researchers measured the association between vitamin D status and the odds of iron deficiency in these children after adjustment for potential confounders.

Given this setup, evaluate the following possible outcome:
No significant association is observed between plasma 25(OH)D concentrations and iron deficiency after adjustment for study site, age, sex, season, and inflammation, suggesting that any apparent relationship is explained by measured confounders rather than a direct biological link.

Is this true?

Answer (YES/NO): NO